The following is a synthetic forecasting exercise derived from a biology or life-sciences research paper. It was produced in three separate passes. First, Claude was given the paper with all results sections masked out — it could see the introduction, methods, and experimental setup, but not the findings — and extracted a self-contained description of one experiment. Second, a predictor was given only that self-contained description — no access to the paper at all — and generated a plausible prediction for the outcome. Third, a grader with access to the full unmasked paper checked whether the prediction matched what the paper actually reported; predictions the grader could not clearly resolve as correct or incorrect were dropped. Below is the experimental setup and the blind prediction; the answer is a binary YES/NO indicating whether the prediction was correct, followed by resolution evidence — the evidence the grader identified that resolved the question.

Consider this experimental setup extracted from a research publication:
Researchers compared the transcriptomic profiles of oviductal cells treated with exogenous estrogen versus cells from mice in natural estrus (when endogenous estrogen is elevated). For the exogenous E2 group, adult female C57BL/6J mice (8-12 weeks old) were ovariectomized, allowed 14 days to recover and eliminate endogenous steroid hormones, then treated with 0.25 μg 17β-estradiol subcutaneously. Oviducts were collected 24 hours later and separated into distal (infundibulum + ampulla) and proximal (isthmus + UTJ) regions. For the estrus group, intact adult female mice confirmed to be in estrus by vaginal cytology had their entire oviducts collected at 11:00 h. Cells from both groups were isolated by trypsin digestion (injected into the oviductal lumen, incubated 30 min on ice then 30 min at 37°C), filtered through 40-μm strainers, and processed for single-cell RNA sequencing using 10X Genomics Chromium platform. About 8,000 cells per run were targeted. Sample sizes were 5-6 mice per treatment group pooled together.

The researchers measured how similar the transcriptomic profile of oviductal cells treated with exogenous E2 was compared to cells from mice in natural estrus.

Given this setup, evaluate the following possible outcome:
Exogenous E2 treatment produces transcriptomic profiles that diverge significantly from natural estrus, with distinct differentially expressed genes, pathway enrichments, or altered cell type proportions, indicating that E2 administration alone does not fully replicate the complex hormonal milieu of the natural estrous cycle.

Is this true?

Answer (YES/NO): NO